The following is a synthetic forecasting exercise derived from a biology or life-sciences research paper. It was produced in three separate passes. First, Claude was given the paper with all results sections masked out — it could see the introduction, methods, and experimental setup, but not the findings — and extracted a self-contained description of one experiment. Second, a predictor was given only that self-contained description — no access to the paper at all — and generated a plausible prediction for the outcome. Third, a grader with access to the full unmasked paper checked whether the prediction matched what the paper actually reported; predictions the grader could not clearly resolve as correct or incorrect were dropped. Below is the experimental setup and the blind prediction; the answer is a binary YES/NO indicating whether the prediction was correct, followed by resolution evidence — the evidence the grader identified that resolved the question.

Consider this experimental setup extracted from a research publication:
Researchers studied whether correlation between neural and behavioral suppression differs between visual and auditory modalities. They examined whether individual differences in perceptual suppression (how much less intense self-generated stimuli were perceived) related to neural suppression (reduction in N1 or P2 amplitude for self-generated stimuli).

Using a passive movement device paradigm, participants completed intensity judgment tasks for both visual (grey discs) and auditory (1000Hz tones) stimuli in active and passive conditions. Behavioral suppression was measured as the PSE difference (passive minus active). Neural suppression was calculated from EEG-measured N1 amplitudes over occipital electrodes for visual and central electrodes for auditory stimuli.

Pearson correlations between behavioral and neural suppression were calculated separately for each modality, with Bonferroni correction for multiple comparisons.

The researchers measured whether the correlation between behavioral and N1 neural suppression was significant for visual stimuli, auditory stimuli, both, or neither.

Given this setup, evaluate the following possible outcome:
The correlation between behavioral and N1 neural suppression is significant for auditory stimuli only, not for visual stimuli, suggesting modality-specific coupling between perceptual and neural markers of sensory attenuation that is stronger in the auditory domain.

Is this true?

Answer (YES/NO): NO